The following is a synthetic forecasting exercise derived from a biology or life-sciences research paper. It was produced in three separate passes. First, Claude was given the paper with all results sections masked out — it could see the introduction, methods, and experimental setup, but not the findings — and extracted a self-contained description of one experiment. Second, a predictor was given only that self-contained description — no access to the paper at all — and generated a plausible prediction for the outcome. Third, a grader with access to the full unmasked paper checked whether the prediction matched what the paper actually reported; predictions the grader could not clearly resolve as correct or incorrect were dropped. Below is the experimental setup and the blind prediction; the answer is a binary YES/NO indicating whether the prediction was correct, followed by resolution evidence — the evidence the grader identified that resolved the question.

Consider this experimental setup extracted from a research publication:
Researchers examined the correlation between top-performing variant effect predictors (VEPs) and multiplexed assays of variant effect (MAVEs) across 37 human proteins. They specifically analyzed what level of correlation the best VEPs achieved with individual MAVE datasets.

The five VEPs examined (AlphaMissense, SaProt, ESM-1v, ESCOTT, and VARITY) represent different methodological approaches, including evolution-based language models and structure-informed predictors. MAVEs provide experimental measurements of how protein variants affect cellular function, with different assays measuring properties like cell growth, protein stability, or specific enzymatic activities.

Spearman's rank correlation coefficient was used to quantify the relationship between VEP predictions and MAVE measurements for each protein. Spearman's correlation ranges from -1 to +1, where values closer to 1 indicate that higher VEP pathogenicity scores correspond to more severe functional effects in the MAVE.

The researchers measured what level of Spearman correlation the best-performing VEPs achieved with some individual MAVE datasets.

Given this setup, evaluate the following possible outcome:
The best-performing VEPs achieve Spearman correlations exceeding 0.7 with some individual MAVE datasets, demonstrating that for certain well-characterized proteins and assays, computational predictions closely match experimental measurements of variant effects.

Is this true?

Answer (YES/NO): YES